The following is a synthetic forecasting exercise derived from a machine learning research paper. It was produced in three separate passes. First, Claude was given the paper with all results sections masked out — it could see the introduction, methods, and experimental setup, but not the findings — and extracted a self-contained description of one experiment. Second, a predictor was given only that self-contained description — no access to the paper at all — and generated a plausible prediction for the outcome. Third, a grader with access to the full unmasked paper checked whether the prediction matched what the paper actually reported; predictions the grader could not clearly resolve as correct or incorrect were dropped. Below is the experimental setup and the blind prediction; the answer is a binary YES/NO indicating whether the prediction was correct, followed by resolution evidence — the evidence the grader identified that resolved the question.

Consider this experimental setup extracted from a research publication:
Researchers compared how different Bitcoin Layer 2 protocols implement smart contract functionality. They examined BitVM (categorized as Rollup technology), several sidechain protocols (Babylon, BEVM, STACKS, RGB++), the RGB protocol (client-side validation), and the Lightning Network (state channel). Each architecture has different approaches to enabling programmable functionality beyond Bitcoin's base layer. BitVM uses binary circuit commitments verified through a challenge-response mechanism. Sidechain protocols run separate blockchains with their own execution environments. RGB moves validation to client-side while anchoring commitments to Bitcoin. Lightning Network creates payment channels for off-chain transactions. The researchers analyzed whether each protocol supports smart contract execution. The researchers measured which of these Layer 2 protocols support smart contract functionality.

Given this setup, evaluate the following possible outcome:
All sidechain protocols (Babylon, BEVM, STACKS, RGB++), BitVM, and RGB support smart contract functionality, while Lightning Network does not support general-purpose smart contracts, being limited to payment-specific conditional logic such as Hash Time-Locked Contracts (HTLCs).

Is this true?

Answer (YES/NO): YES